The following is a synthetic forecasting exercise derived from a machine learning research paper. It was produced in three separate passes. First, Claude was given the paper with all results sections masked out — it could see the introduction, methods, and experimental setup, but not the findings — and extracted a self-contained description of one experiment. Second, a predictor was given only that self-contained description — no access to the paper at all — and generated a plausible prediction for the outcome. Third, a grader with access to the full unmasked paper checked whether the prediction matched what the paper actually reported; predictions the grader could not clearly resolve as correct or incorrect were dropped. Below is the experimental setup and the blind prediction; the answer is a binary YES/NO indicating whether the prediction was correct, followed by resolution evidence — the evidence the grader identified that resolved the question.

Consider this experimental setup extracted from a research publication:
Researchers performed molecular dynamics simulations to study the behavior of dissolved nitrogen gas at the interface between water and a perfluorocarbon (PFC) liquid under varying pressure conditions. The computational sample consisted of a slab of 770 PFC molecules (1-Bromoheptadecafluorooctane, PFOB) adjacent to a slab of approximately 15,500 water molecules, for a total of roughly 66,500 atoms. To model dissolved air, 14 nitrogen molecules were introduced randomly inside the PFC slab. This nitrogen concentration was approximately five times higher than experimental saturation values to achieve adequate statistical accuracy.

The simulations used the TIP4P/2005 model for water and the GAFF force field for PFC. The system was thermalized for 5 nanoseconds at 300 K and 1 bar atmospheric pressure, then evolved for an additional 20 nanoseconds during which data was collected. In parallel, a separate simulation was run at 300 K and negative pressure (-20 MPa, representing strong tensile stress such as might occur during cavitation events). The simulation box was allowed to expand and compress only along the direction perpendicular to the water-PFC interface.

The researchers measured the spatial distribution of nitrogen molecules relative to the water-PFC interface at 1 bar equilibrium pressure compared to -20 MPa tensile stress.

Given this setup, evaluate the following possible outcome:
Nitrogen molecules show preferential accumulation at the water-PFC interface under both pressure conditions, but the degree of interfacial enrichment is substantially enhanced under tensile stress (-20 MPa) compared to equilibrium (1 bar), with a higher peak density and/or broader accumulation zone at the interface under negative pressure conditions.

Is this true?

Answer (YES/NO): YES